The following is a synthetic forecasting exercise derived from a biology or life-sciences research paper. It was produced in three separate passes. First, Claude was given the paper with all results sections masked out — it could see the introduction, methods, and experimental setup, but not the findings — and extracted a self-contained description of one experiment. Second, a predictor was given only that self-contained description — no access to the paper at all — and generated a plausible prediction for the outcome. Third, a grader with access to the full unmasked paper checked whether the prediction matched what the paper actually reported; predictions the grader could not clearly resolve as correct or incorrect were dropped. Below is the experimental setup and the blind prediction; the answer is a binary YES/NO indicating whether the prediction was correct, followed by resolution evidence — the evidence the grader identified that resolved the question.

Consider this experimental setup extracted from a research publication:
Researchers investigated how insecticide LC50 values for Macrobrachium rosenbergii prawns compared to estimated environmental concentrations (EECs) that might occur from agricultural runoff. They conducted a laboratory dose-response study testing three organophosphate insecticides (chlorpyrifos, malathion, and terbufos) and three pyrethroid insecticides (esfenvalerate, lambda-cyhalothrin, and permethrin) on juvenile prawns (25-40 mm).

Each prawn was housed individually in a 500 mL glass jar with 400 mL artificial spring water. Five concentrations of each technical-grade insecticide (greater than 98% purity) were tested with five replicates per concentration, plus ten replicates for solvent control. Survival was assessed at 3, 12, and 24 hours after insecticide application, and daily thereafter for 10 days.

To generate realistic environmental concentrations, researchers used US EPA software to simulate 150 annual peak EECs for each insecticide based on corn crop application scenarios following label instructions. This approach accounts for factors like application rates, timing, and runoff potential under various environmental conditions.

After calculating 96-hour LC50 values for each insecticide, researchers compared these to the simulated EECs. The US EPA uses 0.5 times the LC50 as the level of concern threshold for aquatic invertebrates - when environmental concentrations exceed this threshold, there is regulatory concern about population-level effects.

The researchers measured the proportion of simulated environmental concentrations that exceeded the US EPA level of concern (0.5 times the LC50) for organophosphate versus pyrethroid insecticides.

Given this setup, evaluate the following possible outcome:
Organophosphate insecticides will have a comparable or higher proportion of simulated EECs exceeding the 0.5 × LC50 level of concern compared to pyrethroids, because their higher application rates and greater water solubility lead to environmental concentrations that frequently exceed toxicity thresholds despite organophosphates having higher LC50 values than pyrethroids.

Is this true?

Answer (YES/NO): NO